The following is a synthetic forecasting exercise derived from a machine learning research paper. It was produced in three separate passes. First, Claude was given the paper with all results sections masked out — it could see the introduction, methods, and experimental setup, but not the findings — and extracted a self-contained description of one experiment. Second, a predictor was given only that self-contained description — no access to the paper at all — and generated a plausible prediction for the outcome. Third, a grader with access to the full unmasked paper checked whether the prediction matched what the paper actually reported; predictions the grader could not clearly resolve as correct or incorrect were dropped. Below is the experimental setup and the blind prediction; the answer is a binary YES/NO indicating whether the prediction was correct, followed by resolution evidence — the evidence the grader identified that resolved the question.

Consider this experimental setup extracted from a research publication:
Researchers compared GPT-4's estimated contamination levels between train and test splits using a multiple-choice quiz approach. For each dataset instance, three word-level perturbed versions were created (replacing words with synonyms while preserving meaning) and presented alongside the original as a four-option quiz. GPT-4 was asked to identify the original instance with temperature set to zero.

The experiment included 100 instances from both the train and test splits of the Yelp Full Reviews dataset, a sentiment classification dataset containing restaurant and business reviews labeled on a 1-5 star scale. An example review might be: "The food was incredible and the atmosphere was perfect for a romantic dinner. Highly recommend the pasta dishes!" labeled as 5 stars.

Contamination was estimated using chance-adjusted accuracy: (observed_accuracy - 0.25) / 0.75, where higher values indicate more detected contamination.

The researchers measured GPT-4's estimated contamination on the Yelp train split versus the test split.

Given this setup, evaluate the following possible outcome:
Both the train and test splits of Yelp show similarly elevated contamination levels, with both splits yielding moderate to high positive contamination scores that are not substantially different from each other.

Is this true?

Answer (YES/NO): NO